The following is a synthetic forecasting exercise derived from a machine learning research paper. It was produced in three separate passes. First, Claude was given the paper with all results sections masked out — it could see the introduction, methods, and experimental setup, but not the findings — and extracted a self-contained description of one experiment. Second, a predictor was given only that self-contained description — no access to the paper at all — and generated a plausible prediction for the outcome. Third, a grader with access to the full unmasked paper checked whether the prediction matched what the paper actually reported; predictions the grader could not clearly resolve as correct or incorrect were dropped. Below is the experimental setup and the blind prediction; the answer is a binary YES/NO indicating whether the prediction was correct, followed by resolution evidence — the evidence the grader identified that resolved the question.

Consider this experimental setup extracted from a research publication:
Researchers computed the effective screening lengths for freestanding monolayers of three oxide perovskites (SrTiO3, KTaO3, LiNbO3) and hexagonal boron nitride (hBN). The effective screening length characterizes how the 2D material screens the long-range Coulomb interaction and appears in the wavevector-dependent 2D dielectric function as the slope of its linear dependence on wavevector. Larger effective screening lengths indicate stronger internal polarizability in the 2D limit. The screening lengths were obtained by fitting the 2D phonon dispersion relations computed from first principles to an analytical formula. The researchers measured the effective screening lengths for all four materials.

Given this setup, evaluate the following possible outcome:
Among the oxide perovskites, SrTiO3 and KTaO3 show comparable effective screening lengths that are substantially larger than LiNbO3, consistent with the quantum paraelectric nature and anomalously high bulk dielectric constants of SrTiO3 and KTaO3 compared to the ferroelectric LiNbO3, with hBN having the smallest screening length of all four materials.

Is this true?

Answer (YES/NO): NO